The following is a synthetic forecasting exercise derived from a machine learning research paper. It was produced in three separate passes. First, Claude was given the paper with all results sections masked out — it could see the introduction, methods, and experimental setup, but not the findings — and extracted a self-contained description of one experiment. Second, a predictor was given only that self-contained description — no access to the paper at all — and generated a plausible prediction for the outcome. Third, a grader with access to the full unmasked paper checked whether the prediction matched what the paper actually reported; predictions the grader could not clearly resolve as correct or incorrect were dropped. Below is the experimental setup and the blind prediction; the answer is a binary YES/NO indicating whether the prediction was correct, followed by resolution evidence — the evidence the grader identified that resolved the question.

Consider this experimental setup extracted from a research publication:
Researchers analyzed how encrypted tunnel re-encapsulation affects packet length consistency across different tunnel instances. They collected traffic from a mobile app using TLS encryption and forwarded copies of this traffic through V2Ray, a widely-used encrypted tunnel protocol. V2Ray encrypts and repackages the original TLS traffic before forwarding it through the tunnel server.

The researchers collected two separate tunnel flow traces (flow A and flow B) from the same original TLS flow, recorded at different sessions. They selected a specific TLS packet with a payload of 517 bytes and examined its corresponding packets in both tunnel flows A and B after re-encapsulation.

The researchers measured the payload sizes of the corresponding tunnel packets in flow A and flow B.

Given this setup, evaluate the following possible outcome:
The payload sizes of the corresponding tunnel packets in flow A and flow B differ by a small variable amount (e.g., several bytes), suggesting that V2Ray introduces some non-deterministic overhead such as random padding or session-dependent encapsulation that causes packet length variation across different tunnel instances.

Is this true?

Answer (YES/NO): YES